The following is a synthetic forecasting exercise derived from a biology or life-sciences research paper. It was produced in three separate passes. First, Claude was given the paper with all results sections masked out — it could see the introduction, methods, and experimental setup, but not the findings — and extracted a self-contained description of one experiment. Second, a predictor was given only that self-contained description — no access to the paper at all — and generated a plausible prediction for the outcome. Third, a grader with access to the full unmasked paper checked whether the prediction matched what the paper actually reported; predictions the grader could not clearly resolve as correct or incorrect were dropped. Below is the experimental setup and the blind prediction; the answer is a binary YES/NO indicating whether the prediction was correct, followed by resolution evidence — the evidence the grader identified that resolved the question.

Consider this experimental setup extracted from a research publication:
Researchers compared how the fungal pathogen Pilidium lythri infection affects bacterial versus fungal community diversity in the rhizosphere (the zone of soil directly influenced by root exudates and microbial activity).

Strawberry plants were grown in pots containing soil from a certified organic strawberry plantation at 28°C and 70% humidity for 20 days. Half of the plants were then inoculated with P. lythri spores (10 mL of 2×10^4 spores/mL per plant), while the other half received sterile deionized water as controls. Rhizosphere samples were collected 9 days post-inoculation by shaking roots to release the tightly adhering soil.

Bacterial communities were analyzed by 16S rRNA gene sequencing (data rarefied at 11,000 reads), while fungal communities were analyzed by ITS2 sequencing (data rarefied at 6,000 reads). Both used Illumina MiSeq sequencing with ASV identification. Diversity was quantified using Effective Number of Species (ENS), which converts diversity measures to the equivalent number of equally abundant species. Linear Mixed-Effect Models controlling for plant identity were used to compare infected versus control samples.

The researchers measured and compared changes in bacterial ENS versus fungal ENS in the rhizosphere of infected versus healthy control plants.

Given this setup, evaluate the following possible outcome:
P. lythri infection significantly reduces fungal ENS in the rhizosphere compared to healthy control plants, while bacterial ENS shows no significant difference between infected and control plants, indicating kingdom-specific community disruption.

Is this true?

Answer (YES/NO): NO